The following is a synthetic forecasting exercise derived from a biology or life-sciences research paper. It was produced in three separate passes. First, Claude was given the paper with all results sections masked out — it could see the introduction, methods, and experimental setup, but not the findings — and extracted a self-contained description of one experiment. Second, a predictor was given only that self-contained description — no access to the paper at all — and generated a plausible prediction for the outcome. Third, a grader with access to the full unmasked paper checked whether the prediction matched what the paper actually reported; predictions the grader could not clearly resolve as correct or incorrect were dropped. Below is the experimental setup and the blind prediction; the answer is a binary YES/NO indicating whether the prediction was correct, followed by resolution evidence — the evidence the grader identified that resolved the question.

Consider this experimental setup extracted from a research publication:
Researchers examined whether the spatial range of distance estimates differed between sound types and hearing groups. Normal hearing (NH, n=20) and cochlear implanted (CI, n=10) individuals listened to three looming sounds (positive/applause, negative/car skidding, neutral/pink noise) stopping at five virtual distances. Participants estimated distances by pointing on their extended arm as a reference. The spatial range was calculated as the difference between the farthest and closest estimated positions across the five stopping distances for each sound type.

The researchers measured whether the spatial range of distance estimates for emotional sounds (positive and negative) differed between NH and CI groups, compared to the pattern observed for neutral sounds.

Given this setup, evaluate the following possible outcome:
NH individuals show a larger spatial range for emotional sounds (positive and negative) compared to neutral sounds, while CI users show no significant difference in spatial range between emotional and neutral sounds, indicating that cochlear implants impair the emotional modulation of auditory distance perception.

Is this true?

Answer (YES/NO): NO